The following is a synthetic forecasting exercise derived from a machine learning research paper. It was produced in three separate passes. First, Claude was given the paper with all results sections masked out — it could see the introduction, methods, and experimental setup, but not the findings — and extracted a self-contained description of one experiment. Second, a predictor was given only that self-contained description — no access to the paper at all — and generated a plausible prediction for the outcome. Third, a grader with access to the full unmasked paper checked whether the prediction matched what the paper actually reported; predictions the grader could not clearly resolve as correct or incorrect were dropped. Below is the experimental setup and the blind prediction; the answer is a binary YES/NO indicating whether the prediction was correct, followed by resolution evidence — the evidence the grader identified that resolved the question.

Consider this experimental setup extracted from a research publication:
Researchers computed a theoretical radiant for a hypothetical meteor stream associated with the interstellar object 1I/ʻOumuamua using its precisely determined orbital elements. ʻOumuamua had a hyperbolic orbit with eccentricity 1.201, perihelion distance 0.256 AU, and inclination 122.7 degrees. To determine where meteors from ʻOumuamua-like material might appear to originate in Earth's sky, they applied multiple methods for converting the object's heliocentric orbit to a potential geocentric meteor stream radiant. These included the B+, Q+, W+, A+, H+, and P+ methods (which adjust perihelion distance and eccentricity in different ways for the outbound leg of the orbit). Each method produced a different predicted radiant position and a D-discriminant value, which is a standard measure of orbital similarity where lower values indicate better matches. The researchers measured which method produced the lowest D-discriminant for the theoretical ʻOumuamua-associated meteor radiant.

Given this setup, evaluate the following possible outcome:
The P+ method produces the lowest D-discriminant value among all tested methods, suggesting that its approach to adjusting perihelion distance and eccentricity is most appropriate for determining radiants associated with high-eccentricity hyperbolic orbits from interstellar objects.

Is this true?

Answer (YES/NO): NO